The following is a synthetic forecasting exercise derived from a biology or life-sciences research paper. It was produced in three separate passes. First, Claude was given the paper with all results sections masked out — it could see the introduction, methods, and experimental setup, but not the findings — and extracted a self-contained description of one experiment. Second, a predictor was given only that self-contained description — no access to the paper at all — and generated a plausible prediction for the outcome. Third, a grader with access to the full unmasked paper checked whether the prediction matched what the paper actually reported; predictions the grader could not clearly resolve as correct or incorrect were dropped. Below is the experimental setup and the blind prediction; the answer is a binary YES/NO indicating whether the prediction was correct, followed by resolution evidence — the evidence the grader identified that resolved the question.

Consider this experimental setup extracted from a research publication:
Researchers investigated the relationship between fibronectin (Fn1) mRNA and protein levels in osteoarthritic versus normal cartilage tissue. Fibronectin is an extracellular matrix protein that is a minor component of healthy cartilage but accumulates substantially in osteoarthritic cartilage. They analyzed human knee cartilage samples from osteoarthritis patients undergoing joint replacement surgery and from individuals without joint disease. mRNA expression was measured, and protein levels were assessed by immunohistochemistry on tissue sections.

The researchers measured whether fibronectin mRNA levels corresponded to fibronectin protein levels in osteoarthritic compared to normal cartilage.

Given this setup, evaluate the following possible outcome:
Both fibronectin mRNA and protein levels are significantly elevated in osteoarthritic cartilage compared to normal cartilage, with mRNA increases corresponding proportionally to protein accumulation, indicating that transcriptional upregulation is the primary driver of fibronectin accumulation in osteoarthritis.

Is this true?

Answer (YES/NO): NO